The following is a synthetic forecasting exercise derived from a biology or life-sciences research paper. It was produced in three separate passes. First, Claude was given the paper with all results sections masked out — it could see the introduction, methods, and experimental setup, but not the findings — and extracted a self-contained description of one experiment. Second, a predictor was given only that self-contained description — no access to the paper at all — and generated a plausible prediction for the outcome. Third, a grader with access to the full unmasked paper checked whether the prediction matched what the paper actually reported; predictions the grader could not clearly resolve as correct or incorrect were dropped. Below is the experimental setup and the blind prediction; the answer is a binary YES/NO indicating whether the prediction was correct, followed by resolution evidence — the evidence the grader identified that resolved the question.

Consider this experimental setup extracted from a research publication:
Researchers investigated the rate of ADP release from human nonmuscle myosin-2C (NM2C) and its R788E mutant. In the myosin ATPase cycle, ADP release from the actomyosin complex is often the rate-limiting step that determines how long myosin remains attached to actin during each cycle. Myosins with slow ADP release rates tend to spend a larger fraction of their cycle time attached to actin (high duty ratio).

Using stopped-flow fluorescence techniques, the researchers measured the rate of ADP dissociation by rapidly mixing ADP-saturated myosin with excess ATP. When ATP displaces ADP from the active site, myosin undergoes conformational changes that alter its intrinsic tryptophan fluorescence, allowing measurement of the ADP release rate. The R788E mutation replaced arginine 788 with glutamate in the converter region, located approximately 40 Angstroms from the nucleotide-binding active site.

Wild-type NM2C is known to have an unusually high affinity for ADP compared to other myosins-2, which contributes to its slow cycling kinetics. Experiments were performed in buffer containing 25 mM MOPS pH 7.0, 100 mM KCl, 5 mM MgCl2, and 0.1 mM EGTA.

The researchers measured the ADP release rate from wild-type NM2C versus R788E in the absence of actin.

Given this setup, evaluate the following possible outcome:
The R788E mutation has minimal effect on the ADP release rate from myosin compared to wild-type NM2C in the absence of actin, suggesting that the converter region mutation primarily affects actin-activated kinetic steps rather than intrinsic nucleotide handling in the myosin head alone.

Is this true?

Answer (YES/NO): NO